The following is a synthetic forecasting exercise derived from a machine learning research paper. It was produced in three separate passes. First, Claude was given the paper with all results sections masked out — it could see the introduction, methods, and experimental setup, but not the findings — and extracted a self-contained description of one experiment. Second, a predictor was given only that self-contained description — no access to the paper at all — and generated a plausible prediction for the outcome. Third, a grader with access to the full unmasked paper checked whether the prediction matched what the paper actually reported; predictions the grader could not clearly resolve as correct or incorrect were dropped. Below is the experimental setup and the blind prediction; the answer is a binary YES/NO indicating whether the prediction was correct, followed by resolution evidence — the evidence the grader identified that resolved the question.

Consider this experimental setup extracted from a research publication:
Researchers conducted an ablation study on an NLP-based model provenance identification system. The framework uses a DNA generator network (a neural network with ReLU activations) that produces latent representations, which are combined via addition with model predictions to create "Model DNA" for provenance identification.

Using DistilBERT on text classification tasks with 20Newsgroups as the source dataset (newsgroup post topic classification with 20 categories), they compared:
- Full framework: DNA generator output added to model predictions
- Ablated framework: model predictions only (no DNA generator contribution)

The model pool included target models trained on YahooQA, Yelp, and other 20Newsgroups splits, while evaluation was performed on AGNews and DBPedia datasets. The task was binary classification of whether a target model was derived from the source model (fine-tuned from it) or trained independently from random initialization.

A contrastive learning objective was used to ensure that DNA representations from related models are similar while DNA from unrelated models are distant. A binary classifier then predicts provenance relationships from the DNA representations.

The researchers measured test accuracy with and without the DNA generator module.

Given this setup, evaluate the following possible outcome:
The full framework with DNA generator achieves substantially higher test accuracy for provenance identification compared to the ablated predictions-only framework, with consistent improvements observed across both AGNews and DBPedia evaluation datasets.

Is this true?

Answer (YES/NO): NO